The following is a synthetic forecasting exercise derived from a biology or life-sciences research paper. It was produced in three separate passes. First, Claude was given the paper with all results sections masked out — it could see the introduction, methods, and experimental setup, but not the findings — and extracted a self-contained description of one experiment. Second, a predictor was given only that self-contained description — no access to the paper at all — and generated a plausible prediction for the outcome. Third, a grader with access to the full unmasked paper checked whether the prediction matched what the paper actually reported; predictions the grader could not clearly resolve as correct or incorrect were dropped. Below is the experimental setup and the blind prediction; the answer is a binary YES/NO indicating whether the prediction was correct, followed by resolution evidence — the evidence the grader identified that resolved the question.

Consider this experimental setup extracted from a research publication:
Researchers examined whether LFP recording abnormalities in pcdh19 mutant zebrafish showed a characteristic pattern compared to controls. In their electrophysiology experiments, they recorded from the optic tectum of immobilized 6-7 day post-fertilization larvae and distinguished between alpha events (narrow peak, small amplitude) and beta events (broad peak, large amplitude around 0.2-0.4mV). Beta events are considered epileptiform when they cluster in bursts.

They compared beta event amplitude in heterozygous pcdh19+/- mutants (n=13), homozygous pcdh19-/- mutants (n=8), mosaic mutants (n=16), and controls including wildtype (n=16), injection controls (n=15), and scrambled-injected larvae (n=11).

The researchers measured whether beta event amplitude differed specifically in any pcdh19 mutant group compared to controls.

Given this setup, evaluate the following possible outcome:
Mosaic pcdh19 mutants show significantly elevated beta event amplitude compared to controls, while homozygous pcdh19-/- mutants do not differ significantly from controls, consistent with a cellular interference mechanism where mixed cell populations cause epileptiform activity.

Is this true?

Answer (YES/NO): NO